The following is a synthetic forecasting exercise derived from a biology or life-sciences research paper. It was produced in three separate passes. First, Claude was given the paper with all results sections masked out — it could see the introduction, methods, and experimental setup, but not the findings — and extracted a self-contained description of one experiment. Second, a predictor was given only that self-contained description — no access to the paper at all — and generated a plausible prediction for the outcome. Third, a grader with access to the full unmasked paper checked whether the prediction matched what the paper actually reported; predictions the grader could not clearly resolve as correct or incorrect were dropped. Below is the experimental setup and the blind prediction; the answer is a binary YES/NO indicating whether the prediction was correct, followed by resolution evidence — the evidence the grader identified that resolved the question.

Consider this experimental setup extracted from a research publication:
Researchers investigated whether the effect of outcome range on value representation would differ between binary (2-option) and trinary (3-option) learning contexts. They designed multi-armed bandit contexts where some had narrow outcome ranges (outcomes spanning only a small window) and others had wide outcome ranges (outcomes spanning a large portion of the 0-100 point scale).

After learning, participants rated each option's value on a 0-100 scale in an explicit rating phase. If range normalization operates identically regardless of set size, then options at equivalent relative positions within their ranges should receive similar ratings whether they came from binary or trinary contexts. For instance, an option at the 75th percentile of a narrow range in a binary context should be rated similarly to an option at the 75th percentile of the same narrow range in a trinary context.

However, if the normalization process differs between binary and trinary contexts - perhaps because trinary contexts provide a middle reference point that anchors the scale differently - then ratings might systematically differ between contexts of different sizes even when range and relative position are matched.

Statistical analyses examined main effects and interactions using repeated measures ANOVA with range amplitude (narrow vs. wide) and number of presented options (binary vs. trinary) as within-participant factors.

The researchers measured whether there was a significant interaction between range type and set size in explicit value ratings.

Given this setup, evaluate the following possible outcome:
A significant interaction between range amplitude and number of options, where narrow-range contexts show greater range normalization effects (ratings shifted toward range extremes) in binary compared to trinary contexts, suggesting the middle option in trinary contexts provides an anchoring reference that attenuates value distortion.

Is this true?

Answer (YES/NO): NO